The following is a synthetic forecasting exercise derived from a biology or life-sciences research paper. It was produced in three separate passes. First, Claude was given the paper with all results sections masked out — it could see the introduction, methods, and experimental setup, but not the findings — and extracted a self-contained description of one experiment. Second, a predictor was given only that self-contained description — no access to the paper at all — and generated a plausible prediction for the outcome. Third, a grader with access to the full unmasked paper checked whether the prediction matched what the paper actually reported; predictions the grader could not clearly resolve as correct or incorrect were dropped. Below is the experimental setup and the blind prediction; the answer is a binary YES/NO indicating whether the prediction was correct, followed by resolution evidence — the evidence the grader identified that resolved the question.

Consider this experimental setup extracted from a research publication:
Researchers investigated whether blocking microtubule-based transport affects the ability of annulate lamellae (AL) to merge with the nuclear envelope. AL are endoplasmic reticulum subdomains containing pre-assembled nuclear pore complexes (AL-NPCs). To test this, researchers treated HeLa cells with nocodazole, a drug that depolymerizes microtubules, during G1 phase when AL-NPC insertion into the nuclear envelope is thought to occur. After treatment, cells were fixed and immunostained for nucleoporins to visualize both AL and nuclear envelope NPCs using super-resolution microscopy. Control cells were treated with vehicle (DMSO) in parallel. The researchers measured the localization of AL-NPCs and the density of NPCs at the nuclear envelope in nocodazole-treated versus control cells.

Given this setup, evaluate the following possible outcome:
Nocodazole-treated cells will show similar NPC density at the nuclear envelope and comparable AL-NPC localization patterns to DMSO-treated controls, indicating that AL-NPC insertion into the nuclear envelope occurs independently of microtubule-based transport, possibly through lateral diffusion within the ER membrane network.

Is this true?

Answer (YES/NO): NO